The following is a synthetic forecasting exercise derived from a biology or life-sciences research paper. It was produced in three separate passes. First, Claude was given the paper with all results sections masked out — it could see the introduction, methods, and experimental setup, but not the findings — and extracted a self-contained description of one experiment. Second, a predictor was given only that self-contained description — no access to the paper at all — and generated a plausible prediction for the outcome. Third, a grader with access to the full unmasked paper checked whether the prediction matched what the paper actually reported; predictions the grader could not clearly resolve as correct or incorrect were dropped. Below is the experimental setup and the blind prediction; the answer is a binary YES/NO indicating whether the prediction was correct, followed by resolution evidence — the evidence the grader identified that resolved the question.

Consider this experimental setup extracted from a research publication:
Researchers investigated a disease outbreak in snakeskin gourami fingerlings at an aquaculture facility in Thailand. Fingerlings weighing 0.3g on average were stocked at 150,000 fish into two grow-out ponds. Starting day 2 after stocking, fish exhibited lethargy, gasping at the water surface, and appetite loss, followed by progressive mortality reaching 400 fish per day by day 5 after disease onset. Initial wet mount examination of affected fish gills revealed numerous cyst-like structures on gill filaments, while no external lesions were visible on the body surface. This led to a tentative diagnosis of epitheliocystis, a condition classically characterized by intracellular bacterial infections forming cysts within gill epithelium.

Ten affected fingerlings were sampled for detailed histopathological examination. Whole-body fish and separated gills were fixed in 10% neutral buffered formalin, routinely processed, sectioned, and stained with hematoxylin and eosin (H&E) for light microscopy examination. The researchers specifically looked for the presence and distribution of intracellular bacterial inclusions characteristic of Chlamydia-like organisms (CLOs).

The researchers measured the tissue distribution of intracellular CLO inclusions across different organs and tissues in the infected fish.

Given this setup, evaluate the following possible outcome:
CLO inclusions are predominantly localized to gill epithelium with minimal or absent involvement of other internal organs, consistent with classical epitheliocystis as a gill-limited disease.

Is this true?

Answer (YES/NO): NO